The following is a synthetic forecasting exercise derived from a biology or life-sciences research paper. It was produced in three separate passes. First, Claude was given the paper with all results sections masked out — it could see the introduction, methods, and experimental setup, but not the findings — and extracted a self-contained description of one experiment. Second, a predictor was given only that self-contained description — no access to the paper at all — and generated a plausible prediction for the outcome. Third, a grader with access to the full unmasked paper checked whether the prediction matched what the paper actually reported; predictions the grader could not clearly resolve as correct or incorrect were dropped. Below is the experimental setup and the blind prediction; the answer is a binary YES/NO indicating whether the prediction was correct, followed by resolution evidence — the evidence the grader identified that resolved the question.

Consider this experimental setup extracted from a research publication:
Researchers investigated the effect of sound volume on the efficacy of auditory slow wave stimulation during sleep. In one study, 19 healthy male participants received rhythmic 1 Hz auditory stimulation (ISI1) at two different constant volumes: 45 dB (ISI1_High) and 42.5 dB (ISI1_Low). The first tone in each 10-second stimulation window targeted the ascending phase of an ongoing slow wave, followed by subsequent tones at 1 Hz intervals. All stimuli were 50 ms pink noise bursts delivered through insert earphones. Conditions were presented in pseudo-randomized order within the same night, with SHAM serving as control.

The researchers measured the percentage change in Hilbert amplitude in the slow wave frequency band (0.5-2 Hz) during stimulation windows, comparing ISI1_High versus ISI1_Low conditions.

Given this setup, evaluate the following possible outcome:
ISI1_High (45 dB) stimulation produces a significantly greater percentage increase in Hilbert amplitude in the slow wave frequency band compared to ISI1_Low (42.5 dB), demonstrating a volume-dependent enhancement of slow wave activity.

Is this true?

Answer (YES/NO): YES